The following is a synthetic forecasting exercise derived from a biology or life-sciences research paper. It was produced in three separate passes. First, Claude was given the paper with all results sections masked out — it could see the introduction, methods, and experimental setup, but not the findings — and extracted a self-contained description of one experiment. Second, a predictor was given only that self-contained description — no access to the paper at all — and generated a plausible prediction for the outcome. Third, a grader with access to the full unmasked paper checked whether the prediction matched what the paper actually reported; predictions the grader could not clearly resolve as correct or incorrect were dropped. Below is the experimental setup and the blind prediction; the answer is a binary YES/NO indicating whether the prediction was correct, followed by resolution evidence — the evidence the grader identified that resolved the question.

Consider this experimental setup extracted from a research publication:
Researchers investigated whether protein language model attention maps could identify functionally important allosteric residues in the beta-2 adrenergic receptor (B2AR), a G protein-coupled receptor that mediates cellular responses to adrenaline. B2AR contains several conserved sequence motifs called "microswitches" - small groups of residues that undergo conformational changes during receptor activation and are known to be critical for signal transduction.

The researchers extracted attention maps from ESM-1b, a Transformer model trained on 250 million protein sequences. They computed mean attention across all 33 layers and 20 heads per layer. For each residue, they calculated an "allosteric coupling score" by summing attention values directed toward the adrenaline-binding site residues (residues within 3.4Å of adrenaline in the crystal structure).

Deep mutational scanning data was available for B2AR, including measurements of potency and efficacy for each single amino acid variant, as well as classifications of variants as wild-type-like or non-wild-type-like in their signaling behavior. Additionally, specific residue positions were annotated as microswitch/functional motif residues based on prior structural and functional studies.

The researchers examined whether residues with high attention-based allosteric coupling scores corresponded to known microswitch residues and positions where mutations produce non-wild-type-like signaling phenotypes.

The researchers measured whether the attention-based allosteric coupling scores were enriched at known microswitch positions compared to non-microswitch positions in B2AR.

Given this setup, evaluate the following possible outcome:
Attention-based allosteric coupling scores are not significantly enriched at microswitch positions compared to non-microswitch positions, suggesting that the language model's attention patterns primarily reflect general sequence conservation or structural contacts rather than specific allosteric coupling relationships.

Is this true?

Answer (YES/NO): NO